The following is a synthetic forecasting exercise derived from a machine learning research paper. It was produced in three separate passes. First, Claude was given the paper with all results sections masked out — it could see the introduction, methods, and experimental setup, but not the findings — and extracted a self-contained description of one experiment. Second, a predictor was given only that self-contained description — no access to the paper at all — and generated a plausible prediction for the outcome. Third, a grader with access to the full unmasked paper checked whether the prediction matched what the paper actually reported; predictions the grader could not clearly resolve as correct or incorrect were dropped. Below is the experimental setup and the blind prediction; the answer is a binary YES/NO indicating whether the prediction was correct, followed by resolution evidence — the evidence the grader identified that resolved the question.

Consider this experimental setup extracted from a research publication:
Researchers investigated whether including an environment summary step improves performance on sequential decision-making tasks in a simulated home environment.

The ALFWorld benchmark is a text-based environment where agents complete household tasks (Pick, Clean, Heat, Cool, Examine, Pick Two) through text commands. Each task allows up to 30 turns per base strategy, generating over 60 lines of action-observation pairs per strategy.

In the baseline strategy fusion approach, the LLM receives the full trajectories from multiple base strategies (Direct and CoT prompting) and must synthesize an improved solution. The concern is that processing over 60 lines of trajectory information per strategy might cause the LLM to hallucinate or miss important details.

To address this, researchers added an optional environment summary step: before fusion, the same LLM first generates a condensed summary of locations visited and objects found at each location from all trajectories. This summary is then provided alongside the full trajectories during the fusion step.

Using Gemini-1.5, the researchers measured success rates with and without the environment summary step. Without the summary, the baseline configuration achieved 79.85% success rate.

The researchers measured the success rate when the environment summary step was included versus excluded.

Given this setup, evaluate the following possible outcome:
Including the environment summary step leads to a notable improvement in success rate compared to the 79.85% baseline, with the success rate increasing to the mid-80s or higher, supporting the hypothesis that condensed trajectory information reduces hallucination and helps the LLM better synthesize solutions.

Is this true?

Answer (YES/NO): YES